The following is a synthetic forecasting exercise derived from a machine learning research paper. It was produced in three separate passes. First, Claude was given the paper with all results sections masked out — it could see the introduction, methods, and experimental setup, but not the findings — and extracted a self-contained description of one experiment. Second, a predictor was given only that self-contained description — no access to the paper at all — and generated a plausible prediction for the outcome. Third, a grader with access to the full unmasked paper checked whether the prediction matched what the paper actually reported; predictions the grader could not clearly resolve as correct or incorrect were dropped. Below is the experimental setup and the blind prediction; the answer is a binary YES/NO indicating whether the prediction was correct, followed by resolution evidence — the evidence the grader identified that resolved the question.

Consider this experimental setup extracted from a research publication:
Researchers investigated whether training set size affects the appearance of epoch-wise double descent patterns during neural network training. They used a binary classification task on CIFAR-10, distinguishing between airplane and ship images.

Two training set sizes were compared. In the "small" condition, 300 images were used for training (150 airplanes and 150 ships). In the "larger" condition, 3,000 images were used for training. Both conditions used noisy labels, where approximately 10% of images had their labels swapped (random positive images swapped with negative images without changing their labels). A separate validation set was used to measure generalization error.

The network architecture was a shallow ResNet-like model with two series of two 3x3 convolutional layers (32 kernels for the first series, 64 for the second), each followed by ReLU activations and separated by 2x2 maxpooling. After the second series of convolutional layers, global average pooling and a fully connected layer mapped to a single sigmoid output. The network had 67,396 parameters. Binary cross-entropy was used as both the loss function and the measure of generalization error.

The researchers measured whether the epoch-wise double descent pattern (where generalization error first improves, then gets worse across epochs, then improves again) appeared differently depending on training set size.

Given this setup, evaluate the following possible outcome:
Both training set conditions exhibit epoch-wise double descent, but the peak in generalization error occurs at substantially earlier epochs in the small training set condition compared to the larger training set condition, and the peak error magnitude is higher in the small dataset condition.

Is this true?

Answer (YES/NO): NO